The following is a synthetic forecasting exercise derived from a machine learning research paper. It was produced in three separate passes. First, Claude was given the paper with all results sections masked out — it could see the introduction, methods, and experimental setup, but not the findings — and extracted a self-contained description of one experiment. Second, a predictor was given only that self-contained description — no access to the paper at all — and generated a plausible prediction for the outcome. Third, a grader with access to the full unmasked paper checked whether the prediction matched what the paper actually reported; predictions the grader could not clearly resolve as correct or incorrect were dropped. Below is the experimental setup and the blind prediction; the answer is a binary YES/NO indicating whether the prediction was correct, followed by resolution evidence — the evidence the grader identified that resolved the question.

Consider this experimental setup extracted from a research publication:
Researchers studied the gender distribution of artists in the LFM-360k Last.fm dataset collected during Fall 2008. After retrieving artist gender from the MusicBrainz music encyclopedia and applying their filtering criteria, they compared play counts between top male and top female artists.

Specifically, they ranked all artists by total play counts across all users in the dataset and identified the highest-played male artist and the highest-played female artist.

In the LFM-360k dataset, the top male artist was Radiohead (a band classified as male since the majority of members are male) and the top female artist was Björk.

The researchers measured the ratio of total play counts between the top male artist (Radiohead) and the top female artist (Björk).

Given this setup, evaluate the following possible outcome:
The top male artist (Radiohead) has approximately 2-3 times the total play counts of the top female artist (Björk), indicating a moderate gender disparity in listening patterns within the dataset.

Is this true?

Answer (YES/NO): NO